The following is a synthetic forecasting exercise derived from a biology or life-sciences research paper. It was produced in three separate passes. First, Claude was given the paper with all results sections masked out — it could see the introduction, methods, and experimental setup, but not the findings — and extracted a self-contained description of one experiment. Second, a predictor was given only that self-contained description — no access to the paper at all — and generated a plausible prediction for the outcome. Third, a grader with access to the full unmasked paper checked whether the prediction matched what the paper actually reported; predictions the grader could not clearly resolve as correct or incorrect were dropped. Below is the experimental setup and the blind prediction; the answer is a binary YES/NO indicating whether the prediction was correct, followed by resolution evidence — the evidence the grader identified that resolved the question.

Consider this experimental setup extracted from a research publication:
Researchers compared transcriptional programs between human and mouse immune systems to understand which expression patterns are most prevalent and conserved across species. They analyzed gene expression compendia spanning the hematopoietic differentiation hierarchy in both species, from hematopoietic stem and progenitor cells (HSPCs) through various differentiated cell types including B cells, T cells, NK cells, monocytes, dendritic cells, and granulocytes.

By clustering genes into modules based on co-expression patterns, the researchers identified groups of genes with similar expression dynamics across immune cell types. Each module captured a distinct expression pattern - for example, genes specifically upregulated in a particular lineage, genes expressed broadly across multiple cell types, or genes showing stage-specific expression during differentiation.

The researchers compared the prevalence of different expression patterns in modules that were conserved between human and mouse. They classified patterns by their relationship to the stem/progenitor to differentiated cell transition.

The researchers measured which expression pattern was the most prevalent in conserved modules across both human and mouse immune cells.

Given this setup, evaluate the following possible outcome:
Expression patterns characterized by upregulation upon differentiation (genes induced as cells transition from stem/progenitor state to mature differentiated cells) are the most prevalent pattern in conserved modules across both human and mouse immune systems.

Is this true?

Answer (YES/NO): NO